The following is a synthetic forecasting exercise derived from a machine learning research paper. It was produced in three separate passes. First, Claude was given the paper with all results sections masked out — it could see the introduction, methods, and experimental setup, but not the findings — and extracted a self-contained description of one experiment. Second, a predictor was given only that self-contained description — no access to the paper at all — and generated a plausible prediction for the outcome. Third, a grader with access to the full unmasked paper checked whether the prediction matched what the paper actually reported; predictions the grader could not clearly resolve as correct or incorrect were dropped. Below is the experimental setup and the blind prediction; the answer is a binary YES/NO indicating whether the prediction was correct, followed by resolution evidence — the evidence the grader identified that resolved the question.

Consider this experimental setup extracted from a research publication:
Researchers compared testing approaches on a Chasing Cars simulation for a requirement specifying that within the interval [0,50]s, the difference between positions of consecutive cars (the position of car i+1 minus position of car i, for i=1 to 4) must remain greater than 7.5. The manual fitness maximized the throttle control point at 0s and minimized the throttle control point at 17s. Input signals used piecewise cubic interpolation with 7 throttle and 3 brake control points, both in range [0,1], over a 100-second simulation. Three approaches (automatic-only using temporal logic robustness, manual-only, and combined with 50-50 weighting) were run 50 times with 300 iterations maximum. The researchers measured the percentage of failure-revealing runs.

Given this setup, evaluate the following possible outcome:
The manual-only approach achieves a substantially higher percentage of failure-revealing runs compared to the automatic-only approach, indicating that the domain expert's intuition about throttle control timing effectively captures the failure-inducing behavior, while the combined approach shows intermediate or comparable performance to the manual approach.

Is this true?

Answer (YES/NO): NO